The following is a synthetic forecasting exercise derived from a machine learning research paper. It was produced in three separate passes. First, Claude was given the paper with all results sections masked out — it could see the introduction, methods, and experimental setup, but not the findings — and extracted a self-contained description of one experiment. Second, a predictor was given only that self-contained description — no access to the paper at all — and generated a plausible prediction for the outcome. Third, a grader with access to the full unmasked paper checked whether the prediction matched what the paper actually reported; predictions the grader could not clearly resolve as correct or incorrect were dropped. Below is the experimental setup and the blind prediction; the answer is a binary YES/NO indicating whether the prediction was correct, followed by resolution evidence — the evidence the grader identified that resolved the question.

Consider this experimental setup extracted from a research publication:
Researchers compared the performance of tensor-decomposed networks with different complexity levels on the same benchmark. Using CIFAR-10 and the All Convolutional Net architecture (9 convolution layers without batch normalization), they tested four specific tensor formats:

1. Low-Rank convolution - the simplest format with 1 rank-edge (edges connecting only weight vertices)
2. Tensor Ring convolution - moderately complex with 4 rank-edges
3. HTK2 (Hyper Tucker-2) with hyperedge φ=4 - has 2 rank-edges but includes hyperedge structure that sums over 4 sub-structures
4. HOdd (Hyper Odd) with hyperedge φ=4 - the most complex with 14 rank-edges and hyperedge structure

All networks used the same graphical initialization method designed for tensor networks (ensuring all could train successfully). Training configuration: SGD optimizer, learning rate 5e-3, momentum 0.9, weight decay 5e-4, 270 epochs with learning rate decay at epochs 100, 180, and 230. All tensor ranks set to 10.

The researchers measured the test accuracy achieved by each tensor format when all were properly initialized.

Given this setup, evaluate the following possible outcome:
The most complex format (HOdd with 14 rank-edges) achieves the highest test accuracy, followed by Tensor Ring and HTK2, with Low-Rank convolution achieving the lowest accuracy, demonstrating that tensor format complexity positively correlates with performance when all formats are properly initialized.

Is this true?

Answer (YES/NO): NO